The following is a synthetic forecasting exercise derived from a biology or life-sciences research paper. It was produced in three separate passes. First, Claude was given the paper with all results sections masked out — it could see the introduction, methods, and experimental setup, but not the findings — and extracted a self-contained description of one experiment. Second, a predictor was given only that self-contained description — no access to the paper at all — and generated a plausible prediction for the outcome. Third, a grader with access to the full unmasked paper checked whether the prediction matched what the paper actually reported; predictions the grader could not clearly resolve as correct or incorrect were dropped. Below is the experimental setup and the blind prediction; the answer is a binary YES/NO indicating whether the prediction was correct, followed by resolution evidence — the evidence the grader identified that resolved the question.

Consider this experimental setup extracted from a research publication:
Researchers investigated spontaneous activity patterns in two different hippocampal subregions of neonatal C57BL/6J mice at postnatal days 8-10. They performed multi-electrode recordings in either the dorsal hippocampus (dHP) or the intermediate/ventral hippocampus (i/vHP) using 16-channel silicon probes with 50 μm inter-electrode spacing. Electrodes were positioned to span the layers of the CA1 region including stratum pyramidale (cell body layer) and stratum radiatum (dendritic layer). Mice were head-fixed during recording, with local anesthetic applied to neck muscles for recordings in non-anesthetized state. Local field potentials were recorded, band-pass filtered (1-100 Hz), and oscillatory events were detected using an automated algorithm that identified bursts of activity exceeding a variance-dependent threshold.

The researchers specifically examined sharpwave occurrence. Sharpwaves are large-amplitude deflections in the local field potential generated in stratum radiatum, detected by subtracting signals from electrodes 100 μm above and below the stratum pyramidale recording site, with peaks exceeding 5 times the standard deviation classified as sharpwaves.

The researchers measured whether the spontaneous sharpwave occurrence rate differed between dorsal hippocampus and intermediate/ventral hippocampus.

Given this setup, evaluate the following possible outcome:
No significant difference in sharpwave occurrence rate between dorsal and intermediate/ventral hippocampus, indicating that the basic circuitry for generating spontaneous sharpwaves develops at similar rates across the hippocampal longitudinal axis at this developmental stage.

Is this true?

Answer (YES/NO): NO